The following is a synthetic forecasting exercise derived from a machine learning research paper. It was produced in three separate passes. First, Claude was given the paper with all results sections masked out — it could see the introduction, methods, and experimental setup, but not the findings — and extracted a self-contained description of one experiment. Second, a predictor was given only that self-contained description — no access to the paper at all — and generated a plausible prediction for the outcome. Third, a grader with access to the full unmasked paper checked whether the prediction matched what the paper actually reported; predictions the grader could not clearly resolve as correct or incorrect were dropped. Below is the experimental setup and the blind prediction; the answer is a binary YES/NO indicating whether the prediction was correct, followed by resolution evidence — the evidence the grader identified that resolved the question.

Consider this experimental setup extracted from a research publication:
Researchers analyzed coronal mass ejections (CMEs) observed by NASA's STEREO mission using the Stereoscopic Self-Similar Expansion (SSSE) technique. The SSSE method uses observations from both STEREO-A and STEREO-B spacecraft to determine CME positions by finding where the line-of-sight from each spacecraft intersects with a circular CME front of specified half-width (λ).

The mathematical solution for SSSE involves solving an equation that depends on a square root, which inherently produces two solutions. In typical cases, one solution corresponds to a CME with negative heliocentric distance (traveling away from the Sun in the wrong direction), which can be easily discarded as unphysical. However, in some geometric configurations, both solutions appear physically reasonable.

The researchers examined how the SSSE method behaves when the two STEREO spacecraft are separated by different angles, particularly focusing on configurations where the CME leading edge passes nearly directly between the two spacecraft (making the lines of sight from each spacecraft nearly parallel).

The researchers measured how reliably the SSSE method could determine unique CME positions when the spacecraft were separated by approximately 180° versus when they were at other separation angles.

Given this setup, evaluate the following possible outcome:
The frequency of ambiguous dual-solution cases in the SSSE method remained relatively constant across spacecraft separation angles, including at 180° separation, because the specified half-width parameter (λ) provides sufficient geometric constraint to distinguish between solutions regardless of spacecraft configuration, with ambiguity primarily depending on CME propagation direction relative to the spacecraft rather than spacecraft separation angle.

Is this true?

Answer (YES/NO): NO